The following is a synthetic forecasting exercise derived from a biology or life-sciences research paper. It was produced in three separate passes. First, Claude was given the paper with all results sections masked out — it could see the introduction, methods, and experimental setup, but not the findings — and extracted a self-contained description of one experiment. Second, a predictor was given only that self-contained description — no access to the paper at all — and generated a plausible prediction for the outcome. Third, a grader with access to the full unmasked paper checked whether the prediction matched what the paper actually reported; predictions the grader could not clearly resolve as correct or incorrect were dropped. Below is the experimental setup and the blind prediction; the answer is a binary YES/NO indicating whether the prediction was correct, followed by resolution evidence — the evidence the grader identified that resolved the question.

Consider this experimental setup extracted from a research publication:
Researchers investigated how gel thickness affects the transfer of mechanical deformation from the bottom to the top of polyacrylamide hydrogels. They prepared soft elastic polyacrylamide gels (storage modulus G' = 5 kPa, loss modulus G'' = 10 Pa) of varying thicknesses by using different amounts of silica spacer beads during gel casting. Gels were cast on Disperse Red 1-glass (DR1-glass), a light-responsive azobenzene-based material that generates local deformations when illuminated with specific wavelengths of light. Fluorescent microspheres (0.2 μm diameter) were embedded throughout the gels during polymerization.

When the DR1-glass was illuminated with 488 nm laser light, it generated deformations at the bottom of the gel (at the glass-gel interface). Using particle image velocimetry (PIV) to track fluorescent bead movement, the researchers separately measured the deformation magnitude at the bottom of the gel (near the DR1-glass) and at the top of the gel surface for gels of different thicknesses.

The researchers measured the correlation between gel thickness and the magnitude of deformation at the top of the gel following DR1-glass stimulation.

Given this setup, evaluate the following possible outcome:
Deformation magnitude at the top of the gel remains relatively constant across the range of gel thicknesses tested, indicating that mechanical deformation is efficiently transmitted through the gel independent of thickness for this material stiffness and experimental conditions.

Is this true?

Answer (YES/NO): NO